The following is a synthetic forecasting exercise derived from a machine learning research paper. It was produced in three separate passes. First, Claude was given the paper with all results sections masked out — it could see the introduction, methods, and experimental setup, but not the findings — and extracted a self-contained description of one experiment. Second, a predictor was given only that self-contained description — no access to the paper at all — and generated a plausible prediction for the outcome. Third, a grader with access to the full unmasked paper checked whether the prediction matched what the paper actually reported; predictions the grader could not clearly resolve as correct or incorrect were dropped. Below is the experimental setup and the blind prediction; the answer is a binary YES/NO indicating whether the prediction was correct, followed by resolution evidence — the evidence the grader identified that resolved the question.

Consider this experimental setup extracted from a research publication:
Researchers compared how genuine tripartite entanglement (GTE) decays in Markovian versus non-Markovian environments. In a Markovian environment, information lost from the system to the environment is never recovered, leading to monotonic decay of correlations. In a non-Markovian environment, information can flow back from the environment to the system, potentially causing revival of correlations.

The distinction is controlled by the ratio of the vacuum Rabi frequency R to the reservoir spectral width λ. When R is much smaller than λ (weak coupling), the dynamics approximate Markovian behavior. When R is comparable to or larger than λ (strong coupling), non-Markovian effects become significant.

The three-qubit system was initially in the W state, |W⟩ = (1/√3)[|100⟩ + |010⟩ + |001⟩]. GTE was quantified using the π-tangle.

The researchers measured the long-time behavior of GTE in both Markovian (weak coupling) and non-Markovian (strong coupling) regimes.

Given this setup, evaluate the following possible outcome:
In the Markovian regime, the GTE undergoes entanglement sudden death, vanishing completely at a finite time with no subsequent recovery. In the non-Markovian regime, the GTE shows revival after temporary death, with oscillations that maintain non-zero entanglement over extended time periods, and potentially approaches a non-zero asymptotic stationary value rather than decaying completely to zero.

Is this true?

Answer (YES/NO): NO